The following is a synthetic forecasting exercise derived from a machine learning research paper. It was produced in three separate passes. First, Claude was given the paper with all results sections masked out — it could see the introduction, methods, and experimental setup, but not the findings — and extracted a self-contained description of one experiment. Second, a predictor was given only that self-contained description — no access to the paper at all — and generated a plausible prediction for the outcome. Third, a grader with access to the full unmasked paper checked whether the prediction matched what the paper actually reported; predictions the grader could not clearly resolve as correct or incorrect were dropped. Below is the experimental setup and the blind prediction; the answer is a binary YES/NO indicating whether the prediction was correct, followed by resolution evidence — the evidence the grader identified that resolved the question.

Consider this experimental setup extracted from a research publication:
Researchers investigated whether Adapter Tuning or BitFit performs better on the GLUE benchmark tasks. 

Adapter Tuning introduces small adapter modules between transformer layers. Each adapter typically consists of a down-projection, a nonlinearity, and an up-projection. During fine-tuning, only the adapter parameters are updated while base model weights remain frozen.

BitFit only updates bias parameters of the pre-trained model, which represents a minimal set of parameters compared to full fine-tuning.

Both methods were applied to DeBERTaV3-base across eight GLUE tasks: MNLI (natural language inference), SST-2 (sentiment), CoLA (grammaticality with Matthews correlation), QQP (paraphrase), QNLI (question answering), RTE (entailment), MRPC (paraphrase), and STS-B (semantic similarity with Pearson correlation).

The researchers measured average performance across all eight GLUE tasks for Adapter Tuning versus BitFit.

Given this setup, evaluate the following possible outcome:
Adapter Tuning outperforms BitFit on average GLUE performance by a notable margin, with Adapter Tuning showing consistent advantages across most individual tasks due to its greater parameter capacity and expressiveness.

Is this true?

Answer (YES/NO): YES